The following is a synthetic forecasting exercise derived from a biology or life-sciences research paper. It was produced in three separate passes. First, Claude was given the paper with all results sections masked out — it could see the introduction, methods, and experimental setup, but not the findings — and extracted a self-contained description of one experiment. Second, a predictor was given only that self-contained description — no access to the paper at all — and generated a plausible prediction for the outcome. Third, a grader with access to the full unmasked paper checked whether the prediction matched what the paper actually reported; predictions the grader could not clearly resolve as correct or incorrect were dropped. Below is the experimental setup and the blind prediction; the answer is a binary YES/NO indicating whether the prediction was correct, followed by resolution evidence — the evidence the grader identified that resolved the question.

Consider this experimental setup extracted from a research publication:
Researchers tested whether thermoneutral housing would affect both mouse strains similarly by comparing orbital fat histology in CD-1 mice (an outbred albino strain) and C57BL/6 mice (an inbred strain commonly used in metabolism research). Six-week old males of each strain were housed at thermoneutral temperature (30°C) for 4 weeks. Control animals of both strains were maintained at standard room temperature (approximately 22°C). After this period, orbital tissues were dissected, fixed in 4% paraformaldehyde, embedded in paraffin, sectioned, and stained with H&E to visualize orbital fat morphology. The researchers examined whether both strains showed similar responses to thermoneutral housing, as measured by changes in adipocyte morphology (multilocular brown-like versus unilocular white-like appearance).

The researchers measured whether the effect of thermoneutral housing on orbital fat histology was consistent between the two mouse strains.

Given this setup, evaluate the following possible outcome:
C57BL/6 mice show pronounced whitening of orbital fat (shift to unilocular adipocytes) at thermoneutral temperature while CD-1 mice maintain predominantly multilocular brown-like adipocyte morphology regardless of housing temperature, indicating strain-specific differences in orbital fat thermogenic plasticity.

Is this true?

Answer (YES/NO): NO